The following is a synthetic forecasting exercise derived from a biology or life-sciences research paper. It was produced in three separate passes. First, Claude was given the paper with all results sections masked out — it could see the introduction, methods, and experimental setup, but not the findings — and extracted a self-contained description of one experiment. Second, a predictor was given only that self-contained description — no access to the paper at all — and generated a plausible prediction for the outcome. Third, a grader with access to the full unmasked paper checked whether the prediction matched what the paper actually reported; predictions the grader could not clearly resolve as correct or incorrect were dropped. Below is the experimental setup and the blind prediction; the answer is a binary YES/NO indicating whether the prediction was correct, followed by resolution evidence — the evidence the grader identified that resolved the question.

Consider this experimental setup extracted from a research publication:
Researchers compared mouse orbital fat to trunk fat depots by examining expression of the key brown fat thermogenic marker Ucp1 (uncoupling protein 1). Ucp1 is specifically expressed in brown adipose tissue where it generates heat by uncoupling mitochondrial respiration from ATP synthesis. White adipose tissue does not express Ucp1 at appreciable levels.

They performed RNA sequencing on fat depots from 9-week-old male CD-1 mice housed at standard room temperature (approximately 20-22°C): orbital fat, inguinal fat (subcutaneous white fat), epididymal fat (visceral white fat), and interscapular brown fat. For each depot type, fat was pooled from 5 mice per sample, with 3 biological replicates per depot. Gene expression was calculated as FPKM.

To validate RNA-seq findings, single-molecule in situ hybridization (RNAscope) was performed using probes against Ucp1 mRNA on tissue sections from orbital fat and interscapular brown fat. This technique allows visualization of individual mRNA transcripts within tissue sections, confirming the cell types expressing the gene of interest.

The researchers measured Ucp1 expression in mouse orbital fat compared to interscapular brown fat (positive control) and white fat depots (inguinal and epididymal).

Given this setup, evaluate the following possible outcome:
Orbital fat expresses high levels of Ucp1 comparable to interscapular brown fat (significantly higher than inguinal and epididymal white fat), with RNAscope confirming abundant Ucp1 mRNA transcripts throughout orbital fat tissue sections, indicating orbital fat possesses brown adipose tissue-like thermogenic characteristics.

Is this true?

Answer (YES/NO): YES